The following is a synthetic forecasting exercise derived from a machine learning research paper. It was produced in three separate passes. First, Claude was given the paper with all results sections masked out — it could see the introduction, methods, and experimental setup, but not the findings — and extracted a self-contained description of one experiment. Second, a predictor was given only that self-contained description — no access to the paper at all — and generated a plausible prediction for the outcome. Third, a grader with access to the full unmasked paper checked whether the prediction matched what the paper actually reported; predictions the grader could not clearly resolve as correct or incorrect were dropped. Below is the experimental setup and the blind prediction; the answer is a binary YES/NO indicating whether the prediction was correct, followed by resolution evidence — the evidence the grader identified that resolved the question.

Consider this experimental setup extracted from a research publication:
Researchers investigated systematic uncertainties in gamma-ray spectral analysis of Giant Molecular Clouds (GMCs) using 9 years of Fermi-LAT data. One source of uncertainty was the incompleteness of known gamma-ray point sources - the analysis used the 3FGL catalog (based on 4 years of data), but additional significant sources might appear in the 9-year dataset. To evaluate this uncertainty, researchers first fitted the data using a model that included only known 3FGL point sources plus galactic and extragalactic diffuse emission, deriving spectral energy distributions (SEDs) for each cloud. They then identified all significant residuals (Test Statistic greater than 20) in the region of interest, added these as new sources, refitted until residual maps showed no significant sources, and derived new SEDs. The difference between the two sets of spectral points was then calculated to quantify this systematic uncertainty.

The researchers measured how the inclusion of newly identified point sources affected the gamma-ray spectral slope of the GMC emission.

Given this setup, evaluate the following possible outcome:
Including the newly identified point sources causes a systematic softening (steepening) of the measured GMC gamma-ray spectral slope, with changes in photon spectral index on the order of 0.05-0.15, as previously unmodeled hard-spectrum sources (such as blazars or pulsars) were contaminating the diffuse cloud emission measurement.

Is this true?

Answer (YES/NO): NO